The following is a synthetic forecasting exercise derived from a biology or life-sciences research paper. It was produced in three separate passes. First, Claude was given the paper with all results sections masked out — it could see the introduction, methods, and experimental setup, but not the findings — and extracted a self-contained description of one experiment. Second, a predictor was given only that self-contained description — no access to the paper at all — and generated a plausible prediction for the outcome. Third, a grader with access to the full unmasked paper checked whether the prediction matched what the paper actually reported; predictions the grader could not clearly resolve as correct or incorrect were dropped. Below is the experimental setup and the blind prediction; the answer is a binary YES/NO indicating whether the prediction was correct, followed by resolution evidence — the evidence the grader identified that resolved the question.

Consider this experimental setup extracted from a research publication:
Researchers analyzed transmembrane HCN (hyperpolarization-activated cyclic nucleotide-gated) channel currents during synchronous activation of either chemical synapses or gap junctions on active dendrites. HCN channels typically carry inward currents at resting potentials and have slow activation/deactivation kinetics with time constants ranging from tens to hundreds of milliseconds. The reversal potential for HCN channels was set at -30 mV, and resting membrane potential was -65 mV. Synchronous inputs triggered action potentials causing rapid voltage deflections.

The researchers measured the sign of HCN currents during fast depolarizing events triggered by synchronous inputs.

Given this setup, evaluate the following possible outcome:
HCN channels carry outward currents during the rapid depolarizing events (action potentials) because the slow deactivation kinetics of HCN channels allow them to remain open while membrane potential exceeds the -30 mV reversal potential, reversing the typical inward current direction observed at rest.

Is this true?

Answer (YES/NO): YES